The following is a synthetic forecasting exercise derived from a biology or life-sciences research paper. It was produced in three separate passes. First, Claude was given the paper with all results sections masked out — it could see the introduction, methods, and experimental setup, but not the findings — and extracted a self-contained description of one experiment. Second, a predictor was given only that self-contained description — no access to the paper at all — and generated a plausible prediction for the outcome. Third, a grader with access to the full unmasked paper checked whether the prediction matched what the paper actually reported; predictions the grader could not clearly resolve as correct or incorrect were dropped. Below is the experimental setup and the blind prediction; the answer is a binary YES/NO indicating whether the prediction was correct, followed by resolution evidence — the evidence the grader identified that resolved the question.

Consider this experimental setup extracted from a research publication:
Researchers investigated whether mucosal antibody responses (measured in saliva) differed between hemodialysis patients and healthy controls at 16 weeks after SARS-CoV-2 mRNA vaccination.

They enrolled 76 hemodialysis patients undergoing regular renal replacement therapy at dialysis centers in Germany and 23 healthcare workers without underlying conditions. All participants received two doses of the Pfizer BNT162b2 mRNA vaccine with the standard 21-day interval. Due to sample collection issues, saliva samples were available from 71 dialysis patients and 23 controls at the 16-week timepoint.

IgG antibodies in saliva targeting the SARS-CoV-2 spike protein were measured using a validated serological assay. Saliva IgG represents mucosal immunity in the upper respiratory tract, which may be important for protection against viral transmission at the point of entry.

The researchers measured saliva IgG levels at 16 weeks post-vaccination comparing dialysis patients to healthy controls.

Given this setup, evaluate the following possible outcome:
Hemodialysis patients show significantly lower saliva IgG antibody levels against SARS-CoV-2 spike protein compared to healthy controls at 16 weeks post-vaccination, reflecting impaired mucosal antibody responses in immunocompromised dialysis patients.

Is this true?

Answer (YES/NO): YES